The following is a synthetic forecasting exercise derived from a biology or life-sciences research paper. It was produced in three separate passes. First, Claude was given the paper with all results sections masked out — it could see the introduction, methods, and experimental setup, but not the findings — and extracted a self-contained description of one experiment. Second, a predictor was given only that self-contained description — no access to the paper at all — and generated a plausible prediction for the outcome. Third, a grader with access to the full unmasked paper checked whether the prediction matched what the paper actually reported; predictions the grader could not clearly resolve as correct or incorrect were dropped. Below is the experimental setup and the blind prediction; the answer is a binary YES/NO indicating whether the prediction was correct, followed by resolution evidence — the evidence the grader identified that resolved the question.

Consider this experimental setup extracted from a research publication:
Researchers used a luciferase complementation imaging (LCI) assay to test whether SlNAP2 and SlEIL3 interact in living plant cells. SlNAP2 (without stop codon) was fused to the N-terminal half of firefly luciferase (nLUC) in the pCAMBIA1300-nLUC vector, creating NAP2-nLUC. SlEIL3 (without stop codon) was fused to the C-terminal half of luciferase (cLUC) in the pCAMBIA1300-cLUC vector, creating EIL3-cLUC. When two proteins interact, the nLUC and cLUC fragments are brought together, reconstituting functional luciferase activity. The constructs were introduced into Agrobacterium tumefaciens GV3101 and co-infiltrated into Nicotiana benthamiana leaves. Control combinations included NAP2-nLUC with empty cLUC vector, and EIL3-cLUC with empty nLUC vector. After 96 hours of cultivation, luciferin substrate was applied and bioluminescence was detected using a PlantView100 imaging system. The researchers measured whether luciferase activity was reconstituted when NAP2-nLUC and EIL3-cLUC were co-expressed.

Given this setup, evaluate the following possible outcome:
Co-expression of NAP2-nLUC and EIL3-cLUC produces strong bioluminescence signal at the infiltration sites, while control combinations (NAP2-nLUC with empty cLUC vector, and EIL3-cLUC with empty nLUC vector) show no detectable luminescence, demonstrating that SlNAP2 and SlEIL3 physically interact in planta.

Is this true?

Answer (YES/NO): YES